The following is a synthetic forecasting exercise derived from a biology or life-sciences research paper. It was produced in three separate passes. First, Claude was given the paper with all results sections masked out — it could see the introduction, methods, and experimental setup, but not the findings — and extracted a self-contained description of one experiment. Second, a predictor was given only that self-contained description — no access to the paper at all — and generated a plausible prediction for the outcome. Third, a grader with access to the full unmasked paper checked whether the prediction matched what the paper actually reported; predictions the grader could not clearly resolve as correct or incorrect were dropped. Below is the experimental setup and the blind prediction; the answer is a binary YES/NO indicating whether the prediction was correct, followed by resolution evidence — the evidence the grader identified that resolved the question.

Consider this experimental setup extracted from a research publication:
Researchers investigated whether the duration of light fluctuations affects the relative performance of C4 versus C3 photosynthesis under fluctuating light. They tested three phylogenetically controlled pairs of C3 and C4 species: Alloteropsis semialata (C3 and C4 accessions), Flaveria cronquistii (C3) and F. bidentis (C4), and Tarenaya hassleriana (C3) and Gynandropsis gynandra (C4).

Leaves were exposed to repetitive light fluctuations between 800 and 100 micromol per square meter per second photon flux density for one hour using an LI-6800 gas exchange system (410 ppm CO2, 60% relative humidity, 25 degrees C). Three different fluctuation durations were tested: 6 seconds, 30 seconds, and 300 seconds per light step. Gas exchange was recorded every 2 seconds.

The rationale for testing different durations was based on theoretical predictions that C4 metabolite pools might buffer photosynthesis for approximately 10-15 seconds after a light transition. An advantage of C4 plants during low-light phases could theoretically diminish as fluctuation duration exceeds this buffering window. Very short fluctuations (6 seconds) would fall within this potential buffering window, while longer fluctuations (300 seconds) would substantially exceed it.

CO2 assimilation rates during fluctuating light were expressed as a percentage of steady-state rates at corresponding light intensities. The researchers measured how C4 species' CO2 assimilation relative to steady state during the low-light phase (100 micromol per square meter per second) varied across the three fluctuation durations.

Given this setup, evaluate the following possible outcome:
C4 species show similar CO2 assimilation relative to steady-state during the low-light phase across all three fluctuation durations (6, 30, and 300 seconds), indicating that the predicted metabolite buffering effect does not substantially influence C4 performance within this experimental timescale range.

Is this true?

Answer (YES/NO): NO